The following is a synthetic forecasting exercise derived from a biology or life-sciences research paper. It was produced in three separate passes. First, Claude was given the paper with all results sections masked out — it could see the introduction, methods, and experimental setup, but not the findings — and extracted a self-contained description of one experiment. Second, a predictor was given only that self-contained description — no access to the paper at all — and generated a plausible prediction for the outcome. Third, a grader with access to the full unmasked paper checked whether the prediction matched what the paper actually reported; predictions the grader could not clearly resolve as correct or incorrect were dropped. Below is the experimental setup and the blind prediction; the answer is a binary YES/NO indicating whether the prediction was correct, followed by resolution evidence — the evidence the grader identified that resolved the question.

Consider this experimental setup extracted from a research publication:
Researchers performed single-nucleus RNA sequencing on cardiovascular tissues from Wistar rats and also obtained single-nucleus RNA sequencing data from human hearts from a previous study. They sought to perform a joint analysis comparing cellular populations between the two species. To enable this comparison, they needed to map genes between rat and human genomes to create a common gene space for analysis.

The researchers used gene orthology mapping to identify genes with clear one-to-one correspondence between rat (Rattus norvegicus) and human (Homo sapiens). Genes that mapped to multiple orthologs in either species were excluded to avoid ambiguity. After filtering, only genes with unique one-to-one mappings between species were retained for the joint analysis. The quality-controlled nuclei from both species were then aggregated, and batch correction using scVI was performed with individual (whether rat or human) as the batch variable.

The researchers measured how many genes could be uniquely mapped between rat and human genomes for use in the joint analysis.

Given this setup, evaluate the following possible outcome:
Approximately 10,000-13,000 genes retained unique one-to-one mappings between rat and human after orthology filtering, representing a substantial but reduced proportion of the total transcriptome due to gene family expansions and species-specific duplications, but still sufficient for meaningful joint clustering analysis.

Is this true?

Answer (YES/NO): NO